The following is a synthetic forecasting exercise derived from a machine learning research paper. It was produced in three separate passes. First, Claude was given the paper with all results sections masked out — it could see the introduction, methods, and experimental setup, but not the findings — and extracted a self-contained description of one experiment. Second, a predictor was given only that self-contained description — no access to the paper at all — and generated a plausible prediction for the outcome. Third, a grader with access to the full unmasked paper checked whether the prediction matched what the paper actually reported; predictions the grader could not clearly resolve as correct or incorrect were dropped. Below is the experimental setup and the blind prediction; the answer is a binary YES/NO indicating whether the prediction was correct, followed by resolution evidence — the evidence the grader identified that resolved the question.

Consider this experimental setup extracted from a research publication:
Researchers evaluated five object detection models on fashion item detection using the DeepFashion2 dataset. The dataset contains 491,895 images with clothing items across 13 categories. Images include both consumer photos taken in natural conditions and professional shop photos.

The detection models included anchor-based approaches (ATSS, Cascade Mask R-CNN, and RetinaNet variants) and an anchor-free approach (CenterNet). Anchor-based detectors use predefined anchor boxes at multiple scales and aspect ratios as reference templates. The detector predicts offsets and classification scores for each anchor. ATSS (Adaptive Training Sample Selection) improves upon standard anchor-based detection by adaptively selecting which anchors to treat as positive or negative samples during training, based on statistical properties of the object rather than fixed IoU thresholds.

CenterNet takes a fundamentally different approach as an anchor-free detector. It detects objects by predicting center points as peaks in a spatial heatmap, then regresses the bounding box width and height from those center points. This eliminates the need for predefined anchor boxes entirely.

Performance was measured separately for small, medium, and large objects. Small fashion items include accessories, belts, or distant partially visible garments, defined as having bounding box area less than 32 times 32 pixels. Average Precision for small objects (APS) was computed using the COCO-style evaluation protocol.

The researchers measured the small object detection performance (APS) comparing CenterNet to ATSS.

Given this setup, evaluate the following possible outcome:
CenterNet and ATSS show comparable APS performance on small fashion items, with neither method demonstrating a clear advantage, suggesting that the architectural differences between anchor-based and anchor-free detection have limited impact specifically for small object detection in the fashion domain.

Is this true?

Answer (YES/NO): NO